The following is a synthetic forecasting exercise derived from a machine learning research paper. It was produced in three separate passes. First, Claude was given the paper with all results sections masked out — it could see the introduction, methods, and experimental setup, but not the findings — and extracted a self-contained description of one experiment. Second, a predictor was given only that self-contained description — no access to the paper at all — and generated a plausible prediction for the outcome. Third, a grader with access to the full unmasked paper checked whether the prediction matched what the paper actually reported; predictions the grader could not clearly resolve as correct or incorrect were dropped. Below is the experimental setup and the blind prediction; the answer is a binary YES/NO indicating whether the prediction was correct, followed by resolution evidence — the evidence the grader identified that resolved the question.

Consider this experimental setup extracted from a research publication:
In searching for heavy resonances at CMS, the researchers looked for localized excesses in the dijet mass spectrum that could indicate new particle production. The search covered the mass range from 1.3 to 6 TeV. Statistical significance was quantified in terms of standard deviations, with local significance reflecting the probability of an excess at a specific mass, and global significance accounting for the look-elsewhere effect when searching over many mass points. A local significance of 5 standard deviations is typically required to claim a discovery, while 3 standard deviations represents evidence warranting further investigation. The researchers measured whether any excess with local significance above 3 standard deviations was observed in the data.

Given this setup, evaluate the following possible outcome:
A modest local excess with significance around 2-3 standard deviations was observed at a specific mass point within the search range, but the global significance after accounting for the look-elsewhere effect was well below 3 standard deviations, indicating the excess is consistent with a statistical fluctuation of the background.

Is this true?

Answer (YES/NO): NO